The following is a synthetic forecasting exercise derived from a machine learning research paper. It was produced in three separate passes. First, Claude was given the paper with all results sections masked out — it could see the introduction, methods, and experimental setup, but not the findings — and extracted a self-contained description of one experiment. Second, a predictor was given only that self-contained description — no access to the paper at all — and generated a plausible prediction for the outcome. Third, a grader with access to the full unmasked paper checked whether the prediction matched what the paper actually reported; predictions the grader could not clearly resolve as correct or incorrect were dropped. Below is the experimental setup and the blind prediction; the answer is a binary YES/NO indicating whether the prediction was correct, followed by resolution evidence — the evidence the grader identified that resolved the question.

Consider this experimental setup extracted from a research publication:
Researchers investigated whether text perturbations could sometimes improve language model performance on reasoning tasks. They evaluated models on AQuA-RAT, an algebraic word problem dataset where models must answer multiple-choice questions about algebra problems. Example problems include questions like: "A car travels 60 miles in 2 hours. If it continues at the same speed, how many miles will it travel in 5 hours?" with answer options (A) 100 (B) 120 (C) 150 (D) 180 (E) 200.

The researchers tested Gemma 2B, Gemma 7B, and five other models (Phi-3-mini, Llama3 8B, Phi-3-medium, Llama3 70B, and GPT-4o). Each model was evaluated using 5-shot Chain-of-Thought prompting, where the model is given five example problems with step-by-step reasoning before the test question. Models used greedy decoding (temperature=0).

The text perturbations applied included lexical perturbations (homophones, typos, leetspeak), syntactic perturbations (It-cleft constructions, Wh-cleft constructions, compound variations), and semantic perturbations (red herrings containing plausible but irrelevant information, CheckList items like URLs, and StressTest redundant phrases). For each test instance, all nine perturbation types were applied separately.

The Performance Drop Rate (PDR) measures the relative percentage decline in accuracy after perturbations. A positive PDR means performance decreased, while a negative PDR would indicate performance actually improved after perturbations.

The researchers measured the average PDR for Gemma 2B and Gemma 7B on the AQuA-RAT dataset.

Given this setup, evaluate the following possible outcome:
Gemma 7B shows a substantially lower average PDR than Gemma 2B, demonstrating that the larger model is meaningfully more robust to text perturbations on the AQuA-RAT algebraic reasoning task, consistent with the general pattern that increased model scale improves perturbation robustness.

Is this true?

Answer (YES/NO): NO